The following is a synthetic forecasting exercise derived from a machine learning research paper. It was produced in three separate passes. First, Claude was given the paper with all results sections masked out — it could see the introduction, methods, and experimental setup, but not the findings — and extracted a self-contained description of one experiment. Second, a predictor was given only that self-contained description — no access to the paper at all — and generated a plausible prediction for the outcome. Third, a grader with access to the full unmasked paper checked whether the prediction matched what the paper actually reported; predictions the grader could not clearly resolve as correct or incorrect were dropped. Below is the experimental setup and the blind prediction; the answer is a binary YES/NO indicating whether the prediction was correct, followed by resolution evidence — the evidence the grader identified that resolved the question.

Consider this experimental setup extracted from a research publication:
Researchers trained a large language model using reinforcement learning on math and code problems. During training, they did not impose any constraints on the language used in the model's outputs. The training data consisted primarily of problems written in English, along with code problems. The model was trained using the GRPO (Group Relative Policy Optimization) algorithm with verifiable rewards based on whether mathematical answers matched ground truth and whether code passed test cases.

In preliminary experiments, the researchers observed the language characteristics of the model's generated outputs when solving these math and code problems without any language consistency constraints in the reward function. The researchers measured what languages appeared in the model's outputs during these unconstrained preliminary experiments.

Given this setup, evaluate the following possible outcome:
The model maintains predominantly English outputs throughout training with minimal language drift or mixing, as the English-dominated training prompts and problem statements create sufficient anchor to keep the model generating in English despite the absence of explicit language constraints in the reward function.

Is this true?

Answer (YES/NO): NO